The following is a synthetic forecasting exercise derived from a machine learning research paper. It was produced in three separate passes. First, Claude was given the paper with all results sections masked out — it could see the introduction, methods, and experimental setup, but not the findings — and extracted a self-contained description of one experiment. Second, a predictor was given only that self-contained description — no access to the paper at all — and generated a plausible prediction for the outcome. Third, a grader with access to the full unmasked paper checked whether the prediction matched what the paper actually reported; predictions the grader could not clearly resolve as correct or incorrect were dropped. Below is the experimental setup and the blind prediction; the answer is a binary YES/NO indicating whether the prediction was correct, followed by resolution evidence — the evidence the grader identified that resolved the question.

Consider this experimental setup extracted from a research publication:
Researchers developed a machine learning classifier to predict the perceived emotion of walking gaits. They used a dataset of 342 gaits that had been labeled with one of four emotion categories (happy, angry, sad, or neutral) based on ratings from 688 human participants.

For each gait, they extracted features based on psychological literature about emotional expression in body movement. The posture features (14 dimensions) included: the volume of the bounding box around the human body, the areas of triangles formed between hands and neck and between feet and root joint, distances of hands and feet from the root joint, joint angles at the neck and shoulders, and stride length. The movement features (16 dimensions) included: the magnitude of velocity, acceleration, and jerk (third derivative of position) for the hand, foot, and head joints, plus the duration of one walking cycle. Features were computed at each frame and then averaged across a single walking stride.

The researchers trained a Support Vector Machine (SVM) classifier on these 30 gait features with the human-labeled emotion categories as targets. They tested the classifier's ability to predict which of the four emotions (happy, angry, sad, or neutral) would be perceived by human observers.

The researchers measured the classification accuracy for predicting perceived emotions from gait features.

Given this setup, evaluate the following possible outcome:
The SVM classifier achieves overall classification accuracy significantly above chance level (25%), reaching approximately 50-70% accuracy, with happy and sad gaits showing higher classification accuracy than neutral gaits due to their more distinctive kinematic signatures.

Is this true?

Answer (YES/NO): NO